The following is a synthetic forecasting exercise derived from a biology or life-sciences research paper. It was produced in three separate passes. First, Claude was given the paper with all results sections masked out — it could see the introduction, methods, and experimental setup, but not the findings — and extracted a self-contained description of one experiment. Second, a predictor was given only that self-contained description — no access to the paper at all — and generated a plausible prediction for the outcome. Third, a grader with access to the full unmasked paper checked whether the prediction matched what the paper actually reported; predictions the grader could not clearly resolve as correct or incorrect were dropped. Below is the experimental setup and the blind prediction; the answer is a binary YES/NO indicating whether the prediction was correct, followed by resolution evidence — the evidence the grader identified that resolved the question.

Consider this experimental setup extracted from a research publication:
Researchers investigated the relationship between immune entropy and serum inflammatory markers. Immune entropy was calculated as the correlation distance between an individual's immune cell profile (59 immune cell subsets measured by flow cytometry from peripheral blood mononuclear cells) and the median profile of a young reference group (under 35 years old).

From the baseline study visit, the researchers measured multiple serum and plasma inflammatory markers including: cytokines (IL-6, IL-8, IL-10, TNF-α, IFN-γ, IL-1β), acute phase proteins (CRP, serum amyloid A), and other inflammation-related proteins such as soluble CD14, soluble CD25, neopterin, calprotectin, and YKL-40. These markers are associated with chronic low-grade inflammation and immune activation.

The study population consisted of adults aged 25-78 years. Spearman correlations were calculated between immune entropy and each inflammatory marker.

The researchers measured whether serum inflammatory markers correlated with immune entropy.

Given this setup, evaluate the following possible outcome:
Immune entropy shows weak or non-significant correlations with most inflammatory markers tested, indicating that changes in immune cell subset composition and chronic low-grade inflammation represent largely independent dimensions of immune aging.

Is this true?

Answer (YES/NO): NO